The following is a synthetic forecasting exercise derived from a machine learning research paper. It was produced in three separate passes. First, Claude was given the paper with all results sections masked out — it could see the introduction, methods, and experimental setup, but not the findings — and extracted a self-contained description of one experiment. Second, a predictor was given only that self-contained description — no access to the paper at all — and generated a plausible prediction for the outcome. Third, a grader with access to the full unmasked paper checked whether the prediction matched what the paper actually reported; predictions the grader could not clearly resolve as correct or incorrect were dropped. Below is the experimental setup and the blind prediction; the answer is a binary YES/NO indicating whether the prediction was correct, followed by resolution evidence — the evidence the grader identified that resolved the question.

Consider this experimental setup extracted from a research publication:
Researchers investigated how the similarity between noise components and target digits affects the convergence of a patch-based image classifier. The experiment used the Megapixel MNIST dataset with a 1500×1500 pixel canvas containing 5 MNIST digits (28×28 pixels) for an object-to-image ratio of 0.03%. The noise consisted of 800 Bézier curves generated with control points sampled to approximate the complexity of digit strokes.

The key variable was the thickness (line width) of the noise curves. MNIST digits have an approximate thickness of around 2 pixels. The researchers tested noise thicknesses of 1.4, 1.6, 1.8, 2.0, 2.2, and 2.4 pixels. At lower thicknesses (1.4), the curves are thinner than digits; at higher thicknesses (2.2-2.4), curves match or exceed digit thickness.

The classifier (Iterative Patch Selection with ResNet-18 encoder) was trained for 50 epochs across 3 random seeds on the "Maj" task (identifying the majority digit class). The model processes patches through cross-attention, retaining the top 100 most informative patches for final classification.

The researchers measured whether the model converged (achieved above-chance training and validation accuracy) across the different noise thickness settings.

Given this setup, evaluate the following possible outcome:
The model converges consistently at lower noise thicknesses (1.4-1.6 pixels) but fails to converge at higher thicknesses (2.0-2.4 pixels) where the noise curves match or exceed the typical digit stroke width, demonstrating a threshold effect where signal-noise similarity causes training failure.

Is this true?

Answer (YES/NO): YES